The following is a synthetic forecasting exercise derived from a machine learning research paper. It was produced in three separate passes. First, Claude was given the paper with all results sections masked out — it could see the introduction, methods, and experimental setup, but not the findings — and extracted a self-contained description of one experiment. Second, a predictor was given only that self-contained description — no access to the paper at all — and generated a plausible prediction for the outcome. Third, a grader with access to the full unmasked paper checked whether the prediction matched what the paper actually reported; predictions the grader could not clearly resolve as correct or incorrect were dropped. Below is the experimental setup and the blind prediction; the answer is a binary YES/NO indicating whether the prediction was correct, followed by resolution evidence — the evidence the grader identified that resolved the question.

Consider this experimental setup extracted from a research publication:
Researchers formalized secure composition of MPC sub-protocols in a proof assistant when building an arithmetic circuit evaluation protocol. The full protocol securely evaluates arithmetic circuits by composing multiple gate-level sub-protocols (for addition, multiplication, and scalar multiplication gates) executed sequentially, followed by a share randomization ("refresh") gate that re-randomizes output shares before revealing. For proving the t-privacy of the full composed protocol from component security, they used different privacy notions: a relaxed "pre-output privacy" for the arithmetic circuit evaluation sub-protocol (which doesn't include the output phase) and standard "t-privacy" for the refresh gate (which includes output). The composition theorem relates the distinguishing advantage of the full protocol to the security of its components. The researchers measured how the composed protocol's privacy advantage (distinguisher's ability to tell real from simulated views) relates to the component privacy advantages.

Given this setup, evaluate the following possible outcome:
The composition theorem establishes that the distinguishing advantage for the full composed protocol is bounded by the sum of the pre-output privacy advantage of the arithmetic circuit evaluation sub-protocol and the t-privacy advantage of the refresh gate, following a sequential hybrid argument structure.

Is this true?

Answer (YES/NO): YES